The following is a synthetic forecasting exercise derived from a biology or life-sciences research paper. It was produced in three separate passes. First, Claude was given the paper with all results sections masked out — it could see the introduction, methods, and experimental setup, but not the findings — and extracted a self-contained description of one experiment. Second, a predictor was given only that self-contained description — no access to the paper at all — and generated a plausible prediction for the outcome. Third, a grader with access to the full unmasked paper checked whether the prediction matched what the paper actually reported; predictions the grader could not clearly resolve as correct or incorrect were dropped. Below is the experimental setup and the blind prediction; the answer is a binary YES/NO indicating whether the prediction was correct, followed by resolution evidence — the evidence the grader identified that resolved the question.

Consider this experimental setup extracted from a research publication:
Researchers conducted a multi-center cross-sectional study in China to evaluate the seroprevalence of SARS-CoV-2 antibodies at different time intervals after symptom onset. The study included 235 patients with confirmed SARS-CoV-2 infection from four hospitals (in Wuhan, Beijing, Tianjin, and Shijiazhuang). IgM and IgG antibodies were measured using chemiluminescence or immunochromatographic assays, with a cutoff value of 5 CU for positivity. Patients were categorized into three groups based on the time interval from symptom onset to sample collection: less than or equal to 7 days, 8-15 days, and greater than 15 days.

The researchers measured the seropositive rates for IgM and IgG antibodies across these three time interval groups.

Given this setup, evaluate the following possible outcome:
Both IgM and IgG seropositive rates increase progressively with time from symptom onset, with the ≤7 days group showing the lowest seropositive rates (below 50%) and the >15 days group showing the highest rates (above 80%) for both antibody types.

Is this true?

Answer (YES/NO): NO